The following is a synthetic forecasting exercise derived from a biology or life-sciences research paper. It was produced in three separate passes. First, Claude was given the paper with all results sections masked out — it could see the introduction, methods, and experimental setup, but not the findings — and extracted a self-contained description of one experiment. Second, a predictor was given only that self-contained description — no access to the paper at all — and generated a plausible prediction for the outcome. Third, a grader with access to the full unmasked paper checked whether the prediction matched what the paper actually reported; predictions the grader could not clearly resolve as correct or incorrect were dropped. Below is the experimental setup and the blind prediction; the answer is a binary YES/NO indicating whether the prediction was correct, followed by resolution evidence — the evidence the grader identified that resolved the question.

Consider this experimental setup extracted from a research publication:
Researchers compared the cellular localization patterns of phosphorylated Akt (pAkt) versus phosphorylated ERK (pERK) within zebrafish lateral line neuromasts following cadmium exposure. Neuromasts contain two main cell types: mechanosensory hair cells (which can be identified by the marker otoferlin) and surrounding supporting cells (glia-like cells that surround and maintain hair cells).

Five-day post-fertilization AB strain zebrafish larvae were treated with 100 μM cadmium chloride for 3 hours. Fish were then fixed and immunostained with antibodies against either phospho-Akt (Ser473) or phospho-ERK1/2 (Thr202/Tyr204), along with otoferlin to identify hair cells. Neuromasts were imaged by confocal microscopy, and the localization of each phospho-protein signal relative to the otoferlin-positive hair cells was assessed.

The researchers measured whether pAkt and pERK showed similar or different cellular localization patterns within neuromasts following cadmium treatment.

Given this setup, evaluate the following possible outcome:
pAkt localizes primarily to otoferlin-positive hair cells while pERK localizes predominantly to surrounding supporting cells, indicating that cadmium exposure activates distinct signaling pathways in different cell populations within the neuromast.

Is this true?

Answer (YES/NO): YES